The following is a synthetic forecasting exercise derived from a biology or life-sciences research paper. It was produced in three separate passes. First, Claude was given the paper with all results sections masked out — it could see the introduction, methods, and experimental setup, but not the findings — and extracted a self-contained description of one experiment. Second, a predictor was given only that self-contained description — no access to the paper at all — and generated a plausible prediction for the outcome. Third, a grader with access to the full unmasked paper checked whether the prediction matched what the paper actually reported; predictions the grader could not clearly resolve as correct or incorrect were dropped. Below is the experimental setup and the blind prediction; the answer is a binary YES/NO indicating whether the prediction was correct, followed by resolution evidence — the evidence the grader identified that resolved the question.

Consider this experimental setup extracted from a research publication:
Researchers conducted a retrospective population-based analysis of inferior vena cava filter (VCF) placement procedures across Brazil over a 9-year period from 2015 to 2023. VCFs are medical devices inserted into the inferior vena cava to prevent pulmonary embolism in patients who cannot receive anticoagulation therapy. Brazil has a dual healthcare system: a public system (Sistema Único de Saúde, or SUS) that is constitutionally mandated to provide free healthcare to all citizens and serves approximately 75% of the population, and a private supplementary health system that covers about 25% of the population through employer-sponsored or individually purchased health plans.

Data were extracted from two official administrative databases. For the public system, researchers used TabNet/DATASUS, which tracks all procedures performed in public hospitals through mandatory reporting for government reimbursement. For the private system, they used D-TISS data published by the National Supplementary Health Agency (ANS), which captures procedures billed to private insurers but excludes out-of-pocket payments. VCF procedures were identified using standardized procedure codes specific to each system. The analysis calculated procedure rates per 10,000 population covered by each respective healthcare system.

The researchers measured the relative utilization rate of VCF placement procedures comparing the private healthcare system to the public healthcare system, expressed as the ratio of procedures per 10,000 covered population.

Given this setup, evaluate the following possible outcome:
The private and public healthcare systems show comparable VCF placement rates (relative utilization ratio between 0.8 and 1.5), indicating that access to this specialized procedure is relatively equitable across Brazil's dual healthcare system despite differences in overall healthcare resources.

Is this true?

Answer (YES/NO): NO